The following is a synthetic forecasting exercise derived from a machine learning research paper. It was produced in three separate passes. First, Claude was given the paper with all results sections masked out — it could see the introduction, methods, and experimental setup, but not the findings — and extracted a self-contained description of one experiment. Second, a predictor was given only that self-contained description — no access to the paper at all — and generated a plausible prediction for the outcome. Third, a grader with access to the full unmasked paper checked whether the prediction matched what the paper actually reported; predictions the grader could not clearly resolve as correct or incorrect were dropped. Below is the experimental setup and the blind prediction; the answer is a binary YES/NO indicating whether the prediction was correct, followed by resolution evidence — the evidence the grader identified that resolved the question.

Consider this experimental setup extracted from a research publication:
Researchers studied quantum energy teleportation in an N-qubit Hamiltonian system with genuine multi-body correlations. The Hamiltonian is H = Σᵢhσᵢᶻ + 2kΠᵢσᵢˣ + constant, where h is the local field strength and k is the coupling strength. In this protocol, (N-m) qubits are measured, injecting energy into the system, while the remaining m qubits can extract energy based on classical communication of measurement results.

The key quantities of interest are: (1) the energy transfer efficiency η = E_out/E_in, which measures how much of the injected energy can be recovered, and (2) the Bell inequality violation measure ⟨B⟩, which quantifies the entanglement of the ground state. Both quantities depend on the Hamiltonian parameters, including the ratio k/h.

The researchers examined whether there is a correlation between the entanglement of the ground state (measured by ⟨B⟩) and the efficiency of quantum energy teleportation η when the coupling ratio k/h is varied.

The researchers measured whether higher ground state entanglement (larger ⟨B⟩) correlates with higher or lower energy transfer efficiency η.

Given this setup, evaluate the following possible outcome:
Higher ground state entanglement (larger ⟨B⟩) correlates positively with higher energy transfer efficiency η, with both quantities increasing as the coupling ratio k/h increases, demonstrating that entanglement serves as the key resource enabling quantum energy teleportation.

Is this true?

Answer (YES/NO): YES